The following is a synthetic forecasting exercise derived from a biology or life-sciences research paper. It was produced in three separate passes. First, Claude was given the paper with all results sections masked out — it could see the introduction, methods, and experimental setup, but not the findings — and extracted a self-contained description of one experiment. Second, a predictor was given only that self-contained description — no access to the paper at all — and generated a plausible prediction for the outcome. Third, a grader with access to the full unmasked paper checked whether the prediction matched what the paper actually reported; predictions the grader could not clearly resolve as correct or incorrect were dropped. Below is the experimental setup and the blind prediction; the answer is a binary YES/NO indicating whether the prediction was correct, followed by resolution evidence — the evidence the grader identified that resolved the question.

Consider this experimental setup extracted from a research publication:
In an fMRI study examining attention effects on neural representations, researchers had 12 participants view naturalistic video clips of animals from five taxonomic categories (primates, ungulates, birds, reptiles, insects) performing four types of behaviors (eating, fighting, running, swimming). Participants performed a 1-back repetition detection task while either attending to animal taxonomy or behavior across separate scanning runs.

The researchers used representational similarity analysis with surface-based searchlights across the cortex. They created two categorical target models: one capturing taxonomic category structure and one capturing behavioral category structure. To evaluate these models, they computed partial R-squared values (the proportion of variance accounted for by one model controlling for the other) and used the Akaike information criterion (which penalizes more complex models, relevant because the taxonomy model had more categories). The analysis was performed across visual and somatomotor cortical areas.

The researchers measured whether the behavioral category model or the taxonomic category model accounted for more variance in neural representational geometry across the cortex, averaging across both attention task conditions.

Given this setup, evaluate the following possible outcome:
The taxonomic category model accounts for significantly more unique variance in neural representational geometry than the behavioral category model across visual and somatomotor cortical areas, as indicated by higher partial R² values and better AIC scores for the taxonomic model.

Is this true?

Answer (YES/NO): NO